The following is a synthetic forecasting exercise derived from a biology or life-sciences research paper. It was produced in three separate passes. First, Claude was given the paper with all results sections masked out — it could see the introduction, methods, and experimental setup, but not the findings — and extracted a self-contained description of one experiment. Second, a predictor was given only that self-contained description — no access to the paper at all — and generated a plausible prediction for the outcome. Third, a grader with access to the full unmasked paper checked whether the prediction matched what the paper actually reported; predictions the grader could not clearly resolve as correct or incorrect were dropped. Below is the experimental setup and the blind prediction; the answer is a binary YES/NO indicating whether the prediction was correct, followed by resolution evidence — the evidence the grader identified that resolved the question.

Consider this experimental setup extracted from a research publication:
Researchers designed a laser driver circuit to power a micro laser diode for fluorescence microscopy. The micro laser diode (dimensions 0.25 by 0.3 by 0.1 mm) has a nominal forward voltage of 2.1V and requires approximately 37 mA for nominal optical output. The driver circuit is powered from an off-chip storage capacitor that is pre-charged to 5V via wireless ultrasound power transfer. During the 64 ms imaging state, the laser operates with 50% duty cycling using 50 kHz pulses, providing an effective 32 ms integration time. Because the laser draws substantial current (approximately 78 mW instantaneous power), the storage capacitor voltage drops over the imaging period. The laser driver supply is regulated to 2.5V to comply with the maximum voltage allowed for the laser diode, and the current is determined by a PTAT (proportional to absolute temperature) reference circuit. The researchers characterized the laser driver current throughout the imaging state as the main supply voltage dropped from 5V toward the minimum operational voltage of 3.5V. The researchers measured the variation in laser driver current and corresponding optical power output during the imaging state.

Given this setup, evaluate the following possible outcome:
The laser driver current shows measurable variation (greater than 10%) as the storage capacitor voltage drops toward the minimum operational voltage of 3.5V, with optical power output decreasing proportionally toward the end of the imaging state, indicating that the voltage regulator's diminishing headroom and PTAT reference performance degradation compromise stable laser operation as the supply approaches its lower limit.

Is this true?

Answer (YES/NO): YES